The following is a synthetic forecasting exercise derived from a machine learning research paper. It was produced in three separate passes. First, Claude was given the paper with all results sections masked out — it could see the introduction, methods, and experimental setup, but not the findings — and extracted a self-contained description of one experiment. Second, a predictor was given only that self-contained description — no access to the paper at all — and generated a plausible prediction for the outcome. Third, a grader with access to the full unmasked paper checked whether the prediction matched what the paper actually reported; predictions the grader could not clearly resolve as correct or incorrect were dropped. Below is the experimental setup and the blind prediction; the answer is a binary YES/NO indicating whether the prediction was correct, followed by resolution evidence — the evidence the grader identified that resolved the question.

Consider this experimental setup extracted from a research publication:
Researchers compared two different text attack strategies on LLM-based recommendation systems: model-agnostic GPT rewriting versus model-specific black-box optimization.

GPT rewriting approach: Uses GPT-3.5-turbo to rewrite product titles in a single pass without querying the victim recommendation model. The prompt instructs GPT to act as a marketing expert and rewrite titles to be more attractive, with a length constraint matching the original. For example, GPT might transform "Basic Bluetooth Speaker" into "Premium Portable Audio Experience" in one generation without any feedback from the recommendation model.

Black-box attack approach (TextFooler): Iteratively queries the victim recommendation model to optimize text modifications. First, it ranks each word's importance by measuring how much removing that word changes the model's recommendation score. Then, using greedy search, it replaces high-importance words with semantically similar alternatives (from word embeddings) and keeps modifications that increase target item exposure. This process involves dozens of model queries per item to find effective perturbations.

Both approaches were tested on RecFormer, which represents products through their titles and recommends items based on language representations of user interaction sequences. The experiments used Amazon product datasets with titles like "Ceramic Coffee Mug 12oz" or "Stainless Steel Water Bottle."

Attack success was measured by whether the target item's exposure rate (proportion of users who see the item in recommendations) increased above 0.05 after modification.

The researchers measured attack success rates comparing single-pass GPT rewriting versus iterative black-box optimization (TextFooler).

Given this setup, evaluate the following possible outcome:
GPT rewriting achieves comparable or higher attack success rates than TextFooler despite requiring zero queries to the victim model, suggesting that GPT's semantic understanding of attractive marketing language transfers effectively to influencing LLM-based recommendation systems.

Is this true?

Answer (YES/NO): NO